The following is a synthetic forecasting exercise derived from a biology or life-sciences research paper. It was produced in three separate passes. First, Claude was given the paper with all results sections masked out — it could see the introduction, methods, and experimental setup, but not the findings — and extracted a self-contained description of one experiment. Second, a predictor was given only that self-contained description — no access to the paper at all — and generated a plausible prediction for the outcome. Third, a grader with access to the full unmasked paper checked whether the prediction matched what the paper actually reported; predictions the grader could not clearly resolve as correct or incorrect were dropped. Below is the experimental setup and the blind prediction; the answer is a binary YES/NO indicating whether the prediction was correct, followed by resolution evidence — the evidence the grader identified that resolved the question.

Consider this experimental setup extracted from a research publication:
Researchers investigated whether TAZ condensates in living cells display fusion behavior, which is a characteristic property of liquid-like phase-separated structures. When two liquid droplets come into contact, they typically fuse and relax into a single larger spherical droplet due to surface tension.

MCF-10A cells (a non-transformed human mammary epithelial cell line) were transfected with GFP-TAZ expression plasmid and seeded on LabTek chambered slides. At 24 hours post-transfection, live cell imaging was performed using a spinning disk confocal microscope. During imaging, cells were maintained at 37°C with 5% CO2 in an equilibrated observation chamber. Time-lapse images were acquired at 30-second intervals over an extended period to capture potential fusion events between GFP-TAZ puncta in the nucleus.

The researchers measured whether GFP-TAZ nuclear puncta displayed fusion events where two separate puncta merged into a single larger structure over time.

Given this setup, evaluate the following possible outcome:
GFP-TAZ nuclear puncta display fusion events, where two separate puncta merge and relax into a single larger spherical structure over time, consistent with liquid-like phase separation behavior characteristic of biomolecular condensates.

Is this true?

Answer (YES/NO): YES